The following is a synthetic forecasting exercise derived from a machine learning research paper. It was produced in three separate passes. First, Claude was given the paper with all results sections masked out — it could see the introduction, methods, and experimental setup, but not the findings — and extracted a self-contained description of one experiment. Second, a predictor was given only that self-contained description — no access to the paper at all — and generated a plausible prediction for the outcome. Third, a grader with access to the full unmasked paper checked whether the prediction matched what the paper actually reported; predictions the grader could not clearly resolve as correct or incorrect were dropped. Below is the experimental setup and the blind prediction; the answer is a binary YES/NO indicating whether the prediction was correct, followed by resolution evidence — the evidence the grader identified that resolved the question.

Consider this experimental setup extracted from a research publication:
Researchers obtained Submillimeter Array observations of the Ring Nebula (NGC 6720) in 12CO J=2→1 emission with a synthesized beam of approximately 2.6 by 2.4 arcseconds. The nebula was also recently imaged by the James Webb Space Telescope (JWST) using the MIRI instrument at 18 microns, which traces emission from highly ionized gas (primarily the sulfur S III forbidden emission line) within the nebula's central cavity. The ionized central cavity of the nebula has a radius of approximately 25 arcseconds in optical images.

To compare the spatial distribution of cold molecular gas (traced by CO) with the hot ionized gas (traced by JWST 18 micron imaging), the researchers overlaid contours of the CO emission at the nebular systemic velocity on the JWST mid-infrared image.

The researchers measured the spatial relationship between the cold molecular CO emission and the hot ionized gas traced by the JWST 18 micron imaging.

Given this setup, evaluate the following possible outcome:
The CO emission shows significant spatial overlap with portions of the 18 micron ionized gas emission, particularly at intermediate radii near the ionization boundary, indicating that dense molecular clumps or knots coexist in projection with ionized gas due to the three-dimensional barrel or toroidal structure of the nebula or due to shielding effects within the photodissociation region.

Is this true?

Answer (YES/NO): NO